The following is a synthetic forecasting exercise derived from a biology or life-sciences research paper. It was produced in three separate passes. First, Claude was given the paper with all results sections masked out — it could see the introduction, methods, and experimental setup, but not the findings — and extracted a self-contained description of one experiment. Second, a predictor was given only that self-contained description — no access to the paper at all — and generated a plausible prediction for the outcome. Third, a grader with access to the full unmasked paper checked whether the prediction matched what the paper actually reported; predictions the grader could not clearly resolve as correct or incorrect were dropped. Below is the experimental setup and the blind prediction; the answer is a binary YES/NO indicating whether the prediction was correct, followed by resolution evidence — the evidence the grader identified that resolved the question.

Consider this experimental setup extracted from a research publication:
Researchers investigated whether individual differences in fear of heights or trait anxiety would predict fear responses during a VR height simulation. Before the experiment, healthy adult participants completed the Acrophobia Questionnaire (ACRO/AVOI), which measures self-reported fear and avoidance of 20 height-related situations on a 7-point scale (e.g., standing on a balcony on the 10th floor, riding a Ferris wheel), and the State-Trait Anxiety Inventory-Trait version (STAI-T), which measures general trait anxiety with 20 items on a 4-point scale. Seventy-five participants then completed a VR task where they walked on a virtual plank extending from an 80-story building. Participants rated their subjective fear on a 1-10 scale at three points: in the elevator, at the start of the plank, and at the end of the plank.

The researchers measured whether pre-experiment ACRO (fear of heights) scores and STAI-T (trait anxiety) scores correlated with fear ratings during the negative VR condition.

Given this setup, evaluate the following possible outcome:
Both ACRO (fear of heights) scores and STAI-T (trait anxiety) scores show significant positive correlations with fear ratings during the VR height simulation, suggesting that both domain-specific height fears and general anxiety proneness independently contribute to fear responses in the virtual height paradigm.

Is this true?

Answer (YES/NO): NO